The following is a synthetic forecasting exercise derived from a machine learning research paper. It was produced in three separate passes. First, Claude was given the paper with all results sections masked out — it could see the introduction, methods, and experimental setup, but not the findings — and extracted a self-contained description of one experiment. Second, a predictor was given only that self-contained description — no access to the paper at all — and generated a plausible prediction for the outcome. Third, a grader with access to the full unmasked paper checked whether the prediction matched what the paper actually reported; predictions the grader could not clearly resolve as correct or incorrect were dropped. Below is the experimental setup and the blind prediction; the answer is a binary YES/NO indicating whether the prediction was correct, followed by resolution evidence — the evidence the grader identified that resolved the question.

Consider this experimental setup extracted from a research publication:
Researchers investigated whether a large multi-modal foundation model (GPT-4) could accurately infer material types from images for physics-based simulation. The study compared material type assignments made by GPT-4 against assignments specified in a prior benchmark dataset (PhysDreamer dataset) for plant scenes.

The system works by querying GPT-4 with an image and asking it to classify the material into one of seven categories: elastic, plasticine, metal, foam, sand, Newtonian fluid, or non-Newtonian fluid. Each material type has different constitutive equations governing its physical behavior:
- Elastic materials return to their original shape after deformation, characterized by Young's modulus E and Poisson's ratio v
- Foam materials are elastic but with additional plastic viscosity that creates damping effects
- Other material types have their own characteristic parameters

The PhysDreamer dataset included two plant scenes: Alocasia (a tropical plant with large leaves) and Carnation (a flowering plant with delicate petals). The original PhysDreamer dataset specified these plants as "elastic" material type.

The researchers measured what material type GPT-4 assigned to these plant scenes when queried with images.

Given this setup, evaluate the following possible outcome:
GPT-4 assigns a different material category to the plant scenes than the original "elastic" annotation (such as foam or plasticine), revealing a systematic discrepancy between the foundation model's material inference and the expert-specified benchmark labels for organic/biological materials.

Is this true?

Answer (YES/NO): YES